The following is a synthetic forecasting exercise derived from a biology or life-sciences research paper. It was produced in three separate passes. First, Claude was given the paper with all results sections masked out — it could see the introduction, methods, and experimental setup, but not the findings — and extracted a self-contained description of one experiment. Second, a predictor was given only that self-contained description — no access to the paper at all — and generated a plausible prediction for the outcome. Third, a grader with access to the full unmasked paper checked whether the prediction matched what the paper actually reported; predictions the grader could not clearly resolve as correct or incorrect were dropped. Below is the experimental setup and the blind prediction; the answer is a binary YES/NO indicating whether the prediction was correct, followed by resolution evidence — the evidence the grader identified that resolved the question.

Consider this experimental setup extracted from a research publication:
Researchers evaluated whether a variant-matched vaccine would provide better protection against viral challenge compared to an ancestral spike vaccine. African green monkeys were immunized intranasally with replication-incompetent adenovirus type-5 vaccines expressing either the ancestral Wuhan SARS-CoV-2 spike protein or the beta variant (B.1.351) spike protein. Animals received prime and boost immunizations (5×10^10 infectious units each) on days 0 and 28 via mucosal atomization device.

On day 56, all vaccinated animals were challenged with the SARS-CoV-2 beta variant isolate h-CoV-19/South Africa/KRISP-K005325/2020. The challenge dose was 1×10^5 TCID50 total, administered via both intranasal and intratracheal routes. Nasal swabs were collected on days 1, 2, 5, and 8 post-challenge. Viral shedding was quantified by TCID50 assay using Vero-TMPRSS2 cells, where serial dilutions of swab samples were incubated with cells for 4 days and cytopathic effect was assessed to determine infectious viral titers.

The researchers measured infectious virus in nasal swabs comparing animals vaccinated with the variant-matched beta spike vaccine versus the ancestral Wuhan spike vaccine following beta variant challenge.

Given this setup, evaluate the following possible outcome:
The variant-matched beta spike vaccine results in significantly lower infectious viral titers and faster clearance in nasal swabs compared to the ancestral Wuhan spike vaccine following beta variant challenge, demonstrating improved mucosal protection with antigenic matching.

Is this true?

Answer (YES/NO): NO